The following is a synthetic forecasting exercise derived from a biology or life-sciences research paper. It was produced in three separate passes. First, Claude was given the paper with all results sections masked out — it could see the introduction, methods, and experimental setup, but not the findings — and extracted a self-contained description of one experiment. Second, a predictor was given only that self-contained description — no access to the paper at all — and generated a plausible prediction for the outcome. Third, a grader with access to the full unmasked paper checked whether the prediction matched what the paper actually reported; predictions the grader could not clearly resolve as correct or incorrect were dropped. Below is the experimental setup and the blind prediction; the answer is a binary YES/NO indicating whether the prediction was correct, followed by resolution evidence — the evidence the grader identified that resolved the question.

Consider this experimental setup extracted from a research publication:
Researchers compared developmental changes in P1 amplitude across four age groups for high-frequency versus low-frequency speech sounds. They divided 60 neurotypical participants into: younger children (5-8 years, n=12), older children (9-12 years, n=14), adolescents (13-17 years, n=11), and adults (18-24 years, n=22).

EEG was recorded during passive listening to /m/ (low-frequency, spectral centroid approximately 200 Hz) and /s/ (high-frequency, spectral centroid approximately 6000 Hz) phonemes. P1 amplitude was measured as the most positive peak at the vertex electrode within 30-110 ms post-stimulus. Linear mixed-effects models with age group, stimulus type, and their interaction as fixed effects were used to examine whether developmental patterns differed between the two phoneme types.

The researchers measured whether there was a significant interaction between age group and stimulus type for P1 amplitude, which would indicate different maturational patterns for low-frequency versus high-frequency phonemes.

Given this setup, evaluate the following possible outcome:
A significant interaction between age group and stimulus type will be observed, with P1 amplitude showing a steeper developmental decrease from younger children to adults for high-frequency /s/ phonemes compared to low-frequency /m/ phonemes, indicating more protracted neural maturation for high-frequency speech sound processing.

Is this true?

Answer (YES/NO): NO